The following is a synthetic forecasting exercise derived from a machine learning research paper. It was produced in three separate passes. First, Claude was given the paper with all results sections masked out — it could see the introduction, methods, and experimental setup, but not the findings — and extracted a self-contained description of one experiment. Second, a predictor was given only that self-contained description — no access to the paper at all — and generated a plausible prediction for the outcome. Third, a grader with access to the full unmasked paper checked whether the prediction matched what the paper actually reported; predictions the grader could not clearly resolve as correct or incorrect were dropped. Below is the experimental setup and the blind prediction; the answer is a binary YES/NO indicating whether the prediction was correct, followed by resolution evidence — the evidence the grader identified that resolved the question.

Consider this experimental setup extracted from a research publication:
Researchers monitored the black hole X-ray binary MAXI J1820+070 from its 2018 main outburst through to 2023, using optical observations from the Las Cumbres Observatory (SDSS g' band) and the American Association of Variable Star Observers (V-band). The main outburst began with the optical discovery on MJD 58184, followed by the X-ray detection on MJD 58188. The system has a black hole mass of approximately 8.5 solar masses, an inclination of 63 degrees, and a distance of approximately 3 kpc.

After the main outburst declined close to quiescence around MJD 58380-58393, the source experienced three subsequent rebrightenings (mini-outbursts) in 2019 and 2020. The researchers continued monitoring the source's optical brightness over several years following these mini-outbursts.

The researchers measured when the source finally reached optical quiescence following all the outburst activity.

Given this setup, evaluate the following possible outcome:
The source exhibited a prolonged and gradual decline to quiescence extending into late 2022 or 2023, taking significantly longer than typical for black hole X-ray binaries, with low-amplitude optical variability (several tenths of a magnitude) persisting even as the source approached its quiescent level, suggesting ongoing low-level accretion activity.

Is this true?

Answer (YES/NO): YES